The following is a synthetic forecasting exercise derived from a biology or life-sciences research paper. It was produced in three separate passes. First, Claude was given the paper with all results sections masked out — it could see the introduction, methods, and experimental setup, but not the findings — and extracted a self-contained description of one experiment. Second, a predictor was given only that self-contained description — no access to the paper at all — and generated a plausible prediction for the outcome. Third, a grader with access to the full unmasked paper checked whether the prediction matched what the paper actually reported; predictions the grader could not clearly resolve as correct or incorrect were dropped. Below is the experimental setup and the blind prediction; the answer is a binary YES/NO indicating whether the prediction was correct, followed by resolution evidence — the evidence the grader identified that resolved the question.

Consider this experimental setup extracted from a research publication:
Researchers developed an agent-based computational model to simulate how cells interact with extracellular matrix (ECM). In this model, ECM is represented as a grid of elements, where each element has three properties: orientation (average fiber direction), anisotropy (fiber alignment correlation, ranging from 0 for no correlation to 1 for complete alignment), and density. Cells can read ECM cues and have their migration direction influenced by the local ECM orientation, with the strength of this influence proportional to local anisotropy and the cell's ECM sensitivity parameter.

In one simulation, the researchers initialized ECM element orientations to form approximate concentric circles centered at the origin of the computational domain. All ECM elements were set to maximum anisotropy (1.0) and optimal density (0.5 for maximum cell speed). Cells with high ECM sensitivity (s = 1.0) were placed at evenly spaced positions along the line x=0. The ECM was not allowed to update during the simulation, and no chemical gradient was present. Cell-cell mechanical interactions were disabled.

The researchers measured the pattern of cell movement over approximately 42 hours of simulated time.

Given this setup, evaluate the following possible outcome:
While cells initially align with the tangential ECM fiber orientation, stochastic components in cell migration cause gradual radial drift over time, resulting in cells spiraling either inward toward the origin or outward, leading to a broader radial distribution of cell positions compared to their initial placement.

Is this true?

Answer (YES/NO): NO